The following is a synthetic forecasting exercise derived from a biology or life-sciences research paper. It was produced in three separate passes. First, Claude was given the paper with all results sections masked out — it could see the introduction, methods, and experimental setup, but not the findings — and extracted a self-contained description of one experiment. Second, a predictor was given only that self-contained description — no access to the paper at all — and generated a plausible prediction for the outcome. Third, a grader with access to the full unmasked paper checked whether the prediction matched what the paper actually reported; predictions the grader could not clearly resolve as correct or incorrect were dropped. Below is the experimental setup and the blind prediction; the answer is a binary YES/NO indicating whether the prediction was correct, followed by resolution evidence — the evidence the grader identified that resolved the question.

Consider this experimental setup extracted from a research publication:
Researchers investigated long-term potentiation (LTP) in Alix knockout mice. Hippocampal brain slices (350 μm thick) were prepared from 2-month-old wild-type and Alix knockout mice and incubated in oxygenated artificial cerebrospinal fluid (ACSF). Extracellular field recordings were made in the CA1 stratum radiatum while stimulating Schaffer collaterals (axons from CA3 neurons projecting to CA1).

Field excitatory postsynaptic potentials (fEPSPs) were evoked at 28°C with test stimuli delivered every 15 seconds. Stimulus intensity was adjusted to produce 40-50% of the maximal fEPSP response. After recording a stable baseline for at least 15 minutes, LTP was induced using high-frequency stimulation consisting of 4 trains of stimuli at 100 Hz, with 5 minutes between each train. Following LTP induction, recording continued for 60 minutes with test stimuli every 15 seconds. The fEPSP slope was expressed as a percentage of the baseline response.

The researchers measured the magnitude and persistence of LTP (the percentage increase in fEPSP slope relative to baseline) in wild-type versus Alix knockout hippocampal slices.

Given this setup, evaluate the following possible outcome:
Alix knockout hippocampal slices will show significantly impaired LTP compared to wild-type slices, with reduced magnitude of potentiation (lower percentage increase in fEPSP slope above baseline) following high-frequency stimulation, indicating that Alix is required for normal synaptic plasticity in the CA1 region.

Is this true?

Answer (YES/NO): YES